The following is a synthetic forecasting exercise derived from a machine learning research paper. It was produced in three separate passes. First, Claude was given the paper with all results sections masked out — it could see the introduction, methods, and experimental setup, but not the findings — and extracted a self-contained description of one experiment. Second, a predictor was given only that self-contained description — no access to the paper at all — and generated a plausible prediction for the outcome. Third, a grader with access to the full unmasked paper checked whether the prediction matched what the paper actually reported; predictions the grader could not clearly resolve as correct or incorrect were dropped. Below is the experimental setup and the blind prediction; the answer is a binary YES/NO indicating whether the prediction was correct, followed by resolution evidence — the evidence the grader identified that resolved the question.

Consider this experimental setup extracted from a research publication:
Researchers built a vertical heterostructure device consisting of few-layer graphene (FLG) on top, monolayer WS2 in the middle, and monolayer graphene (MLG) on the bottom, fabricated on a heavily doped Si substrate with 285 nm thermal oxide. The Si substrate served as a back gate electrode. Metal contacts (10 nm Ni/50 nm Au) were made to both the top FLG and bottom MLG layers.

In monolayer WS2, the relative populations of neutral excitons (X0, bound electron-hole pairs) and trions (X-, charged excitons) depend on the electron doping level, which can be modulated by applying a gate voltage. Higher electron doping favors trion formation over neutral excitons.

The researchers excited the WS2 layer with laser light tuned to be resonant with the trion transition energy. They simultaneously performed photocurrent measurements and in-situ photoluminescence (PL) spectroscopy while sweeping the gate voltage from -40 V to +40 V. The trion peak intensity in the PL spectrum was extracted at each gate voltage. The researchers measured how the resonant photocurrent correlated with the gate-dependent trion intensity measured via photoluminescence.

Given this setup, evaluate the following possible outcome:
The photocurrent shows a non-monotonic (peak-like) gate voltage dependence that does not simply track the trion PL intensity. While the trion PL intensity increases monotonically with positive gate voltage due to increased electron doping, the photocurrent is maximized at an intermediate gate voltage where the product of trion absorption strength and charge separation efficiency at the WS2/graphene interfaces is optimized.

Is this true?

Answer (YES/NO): NO